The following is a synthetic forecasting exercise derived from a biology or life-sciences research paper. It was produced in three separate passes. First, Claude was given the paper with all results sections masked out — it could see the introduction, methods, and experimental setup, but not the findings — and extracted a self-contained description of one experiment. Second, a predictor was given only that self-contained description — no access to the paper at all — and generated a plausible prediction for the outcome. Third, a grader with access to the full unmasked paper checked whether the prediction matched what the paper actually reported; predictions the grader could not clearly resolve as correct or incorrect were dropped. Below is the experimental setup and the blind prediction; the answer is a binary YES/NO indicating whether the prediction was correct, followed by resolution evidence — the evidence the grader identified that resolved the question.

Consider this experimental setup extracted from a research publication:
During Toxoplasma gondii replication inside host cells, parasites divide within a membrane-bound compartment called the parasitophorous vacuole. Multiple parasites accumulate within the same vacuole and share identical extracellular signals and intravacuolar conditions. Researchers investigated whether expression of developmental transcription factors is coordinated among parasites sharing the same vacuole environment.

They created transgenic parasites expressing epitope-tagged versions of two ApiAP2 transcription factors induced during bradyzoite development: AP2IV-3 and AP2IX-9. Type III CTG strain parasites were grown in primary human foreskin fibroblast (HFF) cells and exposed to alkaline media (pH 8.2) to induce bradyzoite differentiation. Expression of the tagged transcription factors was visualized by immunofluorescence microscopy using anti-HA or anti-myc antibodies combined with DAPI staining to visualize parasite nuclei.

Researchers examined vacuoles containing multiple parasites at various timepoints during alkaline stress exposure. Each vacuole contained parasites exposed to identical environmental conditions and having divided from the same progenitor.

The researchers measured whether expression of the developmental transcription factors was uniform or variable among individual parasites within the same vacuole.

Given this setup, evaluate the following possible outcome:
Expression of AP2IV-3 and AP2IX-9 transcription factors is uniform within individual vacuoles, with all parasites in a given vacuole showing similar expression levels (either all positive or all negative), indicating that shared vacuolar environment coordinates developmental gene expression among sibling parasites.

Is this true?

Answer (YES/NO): NO